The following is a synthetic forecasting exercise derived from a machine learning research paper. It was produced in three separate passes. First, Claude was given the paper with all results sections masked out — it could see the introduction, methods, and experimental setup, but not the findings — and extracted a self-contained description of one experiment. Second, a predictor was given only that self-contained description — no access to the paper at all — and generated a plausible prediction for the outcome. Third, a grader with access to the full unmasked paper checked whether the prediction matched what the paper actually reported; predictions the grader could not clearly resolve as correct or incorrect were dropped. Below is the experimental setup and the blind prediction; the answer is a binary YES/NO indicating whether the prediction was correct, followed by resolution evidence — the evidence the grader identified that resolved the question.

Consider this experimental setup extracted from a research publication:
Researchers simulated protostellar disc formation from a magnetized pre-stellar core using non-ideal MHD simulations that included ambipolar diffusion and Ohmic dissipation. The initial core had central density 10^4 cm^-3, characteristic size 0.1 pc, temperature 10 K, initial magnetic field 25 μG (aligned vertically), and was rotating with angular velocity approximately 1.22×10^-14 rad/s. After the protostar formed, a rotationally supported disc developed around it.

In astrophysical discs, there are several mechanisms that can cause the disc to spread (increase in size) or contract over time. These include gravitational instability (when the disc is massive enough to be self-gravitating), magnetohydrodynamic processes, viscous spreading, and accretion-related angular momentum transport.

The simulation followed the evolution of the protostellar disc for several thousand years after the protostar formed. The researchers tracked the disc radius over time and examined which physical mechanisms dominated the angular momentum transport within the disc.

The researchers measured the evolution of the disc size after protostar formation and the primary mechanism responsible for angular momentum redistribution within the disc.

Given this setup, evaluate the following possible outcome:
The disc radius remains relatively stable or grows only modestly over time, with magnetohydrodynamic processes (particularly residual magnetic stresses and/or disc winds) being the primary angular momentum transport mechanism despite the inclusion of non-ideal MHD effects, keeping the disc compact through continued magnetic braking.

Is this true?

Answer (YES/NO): NO